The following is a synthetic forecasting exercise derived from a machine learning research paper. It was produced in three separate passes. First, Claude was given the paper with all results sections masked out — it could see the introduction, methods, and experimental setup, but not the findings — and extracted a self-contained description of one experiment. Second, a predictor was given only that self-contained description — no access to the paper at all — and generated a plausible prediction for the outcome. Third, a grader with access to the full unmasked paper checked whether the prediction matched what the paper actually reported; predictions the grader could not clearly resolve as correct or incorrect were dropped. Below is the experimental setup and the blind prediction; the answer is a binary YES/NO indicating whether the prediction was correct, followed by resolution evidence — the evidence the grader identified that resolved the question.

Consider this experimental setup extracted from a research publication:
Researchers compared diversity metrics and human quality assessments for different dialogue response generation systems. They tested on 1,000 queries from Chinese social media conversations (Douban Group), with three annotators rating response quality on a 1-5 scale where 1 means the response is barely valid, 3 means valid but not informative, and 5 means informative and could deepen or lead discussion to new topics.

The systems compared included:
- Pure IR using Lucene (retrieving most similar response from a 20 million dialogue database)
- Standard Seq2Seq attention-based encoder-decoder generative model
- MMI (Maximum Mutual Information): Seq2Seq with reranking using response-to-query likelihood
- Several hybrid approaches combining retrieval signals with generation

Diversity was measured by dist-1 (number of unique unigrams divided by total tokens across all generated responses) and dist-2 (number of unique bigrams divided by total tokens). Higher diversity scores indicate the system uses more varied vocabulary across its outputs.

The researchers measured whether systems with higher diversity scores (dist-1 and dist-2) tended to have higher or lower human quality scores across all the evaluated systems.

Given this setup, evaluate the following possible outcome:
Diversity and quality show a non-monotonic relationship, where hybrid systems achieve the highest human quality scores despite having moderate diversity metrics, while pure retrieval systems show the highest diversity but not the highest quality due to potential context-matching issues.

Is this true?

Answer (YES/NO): YES